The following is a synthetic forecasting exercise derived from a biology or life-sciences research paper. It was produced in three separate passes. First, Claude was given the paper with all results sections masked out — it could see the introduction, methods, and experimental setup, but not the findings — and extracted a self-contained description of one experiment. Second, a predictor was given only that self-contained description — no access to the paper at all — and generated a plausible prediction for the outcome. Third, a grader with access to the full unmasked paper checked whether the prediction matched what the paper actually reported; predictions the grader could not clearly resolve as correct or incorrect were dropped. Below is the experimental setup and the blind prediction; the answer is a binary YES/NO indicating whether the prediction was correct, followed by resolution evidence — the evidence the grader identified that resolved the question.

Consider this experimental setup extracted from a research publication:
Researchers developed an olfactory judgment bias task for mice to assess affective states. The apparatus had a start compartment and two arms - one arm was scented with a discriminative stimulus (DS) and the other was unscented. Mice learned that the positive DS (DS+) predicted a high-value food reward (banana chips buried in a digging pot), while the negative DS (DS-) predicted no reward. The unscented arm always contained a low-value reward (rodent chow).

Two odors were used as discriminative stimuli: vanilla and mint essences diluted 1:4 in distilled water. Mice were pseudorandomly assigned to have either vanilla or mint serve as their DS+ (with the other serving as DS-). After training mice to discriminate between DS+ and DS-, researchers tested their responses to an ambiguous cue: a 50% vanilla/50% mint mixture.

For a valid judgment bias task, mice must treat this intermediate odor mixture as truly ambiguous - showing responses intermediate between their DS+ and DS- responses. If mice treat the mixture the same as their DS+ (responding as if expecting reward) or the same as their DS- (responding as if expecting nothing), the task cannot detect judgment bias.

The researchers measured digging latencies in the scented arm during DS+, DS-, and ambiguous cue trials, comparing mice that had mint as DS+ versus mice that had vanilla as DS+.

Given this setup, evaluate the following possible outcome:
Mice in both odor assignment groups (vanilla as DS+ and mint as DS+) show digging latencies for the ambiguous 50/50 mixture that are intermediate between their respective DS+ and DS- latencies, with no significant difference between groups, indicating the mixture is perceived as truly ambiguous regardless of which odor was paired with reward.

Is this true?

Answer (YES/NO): NO